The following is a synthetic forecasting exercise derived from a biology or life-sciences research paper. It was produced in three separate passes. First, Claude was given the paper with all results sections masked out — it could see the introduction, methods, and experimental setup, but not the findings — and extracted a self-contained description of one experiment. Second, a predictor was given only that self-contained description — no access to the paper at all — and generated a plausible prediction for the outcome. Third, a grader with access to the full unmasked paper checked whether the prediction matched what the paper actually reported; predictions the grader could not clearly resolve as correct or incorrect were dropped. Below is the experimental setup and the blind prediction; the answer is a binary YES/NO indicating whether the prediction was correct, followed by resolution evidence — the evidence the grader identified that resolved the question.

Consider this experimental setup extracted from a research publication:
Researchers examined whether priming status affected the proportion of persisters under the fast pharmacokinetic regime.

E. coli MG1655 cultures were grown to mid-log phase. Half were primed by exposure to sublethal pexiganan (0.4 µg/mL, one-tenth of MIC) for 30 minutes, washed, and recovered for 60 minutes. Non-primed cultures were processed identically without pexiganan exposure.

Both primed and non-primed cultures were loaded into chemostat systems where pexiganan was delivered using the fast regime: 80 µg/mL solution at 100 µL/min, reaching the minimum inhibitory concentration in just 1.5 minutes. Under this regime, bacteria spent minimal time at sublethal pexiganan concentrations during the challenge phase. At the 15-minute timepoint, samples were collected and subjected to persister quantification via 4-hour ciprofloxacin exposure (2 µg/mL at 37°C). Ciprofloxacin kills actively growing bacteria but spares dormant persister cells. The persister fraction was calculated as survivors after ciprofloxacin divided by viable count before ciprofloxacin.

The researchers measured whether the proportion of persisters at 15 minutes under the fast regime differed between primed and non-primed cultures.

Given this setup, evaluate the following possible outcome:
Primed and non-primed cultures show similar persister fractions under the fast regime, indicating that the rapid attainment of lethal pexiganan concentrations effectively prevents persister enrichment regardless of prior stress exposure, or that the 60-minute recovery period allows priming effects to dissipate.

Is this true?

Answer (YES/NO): YES